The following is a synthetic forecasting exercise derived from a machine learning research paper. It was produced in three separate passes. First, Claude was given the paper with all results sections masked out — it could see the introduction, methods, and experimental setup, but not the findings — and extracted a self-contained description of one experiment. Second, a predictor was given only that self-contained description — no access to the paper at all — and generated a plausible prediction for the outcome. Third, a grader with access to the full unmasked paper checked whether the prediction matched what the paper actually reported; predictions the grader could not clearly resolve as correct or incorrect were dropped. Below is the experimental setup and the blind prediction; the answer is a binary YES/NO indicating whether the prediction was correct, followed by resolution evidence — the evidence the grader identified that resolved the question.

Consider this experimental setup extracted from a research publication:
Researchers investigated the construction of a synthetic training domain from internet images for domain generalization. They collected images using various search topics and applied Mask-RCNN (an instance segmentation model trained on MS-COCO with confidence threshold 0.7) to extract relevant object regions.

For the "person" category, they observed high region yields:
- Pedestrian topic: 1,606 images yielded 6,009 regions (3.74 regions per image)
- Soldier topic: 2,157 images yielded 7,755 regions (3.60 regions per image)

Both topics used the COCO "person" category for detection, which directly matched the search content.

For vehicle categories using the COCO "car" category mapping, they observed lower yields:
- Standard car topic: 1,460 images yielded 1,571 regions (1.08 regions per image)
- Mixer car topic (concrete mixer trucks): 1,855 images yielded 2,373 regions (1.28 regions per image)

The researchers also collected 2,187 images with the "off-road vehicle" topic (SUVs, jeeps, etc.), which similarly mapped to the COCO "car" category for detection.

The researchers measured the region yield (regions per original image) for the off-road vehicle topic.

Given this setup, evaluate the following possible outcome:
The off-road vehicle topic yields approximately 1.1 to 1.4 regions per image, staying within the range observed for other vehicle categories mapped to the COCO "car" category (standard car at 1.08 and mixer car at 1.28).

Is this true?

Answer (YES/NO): NO